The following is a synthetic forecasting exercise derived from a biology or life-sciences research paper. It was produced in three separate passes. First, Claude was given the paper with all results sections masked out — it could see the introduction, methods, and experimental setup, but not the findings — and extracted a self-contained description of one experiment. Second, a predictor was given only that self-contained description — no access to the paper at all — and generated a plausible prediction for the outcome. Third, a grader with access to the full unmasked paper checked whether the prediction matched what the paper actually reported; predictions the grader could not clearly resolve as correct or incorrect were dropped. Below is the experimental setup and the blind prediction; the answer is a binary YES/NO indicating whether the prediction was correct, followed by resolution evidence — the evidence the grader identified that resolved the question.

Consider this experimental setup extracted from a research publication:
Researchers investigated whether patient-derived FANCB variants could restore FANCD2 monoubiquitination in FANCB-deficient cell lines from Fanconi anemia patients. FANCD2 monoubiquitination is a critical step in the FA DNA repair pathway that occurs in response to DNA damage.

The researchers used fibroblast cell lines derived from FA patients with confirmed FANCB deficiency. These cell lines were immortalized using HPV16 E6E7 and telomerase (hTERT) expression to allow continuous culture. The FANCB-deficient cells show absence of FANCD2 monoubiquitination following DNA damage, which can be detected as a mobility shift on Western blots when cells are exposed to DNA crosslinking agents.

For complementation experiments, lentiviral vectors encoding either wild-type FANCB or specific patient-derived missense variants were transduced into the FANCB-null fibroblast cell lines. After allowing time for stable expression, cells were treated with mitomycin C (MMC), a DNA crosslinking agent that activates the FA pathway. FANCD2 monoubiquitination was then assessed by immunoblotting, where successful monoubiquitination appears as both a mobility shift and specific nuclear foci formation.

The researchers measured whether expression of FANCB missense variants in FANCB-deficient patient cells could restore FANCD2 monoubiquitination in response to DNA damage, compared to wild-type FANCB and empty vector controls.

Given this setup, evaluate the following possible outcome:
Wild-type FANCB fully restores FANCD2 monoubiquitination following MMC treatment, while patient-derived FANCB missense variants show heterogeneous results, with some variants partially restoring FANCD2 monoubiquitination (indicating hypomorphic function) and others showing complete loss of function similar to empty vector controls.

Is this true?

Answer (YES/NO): YES